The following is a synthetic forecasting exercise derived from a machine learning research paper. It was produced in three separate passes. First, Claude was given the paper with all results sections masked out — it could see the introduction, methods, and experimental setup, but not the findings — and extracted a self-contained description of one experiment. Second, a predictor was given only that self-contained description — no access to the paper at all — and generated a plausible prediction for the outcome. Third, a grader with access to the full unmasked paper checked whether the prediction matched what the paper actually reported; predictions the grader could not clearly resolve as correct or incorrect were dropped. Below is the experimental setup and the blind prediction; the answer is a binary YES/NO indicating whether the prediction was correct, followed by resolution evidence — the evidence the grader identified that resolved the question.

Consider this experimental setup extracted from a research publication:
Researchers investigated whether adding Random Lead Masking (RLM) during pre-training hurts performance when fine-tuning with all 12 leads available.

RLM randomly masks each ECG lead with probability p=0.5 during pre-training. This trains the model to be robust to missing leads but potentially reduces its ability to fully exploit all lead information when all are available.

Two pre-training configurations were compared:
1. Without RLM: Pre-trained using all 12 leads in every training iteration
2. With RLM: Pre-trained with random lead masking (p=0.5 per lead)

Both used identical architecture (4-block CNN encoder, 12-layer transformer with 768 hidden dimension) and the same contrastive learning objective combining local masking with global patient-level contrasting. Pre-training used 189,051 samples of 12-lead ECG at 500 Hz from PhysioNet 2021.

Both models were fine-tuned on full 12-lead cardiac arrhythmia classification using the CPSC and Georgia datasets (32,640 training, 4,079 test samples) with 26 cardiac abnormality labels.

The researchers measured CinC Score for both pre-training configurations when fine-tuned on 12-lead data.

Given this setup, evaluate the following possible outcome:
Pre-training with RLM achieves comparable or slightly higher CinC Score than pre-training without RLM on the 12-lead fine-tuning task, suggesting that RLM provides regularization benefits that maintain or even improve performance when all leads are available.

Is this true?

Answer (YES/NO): NO